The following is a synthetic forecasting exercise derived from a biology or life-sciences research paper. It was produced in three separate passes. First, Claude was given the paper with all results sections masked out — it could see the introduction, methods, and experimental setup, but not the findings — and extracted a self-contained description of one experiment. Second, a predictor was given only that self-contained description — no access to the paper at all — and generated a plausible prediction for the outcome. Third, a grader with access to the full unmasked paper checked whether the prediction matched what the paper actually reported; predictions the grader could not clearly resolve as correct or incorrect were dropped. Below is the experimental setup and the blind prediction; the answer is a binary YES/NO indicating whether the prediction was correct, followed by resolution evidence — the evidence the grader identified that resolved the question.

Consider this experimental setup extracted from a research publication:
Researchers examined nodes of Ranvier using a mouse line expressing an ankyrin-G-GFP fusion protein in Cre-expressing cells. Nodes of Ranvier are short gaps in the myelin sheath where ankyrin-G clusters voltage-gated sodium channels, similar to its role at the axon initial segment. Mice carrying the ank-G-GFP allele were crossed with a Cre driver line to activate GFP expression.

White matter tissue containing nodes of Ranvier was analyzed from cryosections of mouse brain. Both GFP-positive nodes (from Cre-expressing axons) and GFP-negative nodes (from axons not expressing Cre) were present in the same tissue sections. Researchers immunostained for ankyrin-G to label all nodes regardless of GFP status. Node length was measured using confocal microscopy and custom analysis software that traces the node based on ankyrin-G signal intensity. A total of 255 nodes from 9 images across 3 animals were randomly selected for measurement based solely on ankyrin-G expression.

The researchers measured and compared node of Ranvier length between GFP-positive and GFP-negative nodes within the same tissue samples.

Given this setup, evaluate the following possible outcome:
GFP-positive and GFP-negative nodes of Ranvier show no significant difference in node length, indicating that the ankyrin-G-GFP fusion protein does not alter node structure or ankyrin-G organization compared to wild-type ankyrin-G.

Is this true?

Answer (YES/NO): YES